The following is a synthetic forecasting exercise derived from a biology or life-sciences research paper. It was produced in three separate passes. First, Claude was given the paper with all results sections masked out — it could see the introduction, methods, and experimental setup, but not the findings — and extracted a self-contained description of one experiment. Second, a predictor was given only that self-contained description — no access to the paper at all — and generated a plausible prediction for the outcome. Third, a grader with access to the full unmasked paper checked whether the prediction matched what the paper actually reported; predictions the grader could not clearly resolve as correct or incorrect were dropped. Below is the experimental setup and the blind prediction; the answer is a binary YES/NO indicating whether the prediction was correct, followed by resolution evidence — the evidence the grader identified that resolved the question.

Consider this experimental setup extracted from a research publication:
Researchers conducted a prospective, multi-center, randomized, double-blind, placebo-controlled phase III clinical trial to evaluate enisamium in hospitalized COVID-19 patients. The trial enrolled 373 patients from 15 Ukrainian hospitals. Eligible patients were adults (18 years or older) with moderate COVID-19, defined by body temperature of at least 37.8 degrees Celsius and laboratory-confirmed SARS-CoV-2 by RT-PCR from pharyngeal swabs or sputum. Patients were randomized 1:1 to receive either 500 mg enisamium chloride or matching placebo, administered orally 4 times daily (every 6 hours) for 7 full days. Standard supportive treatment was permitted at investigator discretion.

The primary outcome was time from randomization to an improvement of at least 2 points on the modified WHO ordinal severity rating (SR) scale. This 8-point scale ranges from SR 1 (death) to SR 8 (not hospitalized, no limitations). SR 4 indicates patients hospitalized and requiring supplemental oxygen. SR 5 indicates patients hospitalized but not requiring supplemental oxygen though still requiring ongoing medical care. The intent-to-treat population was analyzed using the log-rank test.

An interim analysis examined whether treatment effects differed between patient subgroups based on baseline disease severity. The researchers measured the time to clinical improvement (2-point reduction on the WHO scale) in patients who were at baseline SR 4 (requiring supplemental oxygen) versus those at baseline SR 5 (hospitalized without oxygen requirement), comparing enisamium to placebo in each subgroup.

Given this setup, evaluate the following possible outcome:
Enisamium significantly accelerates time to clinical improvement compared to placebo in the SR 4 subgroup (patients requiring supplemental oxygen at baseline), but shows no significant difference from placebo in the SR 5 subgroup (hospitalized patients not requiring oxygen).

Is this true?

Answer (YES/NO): YES